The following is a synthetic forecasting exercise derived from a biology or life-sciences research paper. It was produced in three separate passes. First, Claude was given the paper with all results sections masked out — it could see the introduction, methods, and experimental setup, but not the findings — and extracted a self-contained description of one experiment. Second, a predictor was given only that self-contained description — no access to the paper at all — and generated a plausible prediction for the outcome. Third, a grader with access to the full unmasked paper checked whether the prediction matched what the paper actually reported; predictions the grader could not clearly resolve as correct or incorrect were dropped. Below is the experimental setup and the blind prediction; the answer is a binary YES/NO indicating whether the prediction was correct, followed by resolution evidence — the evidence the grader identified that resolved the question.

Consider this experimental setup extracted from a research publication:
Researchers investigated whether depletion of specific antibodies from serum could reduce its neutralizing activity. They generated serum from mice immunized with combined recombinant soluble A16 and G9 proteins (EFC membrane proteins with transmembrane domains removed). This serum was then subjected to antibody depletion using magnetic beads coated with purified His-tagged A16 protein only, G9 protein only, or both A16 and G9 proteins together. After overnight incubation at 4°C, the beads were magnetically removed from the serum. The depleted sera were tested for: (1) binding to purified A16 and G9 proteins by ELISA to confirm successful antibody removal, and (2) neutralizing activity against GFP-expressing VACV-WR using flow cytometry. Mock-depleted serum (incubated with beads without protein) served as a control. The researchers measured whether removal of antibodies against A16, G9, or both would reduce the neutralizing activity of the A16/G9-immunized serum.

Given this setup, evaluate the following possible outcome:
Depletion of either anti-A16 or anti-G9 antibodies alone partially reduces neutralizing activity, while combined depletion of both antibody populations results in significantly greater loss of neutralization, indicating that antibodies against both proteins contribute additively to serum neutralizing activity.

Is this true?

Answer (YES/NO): NO